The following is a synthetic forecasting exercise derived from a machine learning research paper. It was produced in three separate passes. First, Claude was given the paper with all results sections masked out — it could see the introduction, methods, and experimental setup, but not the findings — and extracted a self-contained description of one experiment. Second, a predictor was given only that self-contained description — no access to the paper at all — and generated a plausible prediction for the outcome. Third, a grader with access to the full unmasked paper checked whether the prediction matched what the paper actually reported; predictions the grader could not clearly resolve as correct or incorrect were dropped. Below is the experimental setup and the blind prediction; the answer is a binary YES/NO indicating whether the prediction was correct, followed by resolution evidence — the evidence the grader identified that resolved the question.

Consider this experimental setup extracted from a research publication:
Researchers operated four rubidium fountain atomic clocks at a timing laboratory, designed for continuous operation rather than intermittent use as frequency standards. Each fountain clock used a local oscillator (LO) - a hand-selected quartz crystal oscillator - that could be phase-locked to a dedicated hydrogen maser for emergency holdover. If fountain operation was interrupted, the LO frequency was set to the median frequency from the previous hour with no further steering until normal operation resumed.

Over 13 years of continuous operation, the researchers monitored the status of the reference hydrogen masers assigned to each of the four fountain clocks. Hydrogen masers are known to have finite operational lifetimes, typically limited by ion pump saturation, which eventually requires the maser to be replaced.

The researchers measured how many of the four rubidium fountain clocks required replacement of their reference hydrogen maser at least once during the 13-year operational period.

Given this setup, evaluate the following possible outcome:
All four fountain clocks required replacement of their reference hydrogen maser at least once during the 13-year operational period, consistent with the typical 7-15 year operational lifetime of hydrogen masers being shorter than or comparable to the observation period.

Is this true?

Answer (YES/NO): NO